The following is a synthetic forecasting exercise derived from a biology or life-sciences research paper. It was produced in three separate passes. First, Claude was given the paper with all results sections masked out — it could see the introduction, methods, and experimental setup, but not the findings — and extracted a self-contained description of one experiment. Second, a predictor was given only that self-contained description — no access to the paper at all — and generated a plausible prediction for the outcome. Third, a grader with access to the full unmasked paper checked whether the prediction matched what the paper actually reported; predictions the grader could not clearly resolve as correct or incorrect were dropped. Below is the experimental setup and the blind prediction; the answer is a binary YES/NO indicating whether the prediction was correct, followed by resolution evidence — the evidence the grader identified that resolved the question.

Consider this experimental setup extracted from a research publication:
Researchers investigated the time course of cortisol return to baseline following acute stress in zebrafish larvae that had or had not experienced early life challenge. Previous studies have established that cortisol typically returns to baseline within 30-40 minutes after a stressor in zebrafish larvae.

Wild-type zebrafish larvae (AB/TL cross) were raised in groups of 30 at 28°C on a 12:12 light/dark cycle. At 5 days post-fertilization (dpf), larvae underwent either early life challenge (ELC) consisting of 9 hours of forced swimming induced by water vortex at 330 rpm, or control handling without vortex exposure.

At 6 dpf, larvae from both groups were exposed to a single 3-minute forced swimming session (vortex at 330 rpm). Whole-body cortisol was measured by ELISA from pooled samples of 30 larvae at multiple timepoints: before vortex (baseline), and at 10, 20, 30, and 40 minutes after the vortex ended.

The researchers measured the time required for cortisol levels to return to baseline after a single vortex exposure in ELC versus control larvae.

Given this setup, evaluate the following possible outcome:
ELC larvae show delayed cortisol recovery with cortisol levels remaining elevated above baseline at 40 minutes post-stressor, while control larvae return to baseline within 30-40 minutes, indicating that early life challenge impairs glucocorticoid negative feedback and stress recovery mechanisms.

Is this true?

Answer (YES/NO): NO